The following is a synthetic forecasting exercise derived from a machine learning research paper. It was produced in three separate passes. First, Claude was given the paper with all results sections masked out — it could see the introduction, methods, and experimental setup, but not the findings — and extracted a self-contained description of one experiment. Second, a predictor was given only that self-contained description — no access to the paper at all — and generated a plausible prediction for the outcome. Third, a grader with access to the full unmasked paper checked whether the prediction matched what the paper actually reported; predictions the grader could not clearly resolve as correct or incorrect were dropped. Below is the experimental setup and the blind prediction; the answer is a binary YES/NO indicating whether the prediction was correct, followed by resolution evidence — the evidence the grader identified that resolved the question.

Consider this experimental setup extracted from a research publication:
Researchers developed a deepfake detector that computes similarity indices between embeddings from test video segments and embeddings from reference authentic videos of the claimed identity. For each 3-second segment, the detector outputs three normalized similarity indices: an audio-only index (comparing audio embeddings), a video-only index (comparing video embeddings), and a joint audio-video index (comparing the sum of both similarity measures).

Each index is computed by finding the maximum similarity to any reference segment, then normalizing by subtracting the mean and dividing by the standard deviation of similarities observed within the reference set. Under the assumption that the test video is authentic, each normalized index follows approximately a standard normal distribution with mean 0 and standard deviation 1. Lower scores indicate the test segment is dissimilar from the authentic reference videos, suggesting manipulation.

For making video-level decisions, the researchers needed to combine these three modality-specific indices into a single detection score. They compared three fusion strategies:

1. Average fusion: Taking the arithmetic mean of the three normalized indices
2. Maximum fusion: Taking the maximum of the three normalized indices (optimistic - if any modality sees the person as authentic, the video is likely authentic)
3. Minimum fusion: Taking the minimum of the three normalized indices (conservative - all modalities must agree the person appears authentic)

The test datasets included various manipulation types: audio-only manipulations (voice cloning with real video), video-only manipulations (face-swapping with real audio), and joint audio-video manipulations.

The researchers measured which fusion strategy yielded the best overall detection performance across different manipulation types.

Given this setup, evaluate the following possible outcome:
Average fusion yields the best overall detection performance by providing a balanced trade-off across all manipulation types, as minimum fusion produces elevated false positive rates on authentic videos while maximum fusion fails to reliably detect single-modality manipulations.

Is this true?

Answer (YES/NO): NO